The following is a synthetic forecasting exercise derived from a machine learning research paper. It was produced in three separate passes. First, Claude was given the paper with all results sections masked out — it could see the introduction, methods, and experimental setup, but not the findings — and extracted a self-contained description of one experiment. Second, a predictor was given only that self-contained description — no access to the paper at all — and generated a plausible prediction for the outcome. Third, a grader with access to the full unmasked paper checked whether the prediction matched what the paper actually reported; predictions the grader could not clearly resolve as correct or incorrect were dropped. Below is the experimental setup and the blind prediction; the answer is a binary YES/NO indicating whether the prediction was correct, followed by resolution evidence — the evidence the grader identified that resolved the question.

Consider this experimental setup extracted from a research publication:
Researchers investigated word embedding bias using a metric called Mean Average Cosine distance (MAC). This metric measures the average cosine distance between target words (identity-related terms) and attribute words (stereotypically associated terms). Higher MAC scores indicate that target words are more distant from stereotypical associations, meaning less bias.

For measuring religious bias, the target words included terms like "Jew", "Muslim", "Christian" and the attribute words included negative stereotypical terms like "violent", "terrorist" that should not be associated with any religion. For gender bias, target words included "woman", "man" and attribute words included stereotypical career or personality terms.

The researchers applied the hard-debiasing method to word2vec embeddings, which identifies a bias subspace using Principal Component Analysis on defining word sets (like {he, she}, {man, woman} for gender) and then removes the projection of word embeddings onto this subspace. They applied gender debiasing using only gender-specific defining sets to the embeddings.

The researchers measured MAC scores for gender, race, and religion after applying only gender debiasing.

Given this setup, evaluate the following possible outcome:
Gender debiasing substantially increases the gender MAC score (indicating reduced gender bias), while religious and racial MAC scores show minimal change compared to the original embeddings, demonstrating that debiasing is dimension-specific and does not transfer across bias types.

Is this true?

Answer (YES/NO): YES